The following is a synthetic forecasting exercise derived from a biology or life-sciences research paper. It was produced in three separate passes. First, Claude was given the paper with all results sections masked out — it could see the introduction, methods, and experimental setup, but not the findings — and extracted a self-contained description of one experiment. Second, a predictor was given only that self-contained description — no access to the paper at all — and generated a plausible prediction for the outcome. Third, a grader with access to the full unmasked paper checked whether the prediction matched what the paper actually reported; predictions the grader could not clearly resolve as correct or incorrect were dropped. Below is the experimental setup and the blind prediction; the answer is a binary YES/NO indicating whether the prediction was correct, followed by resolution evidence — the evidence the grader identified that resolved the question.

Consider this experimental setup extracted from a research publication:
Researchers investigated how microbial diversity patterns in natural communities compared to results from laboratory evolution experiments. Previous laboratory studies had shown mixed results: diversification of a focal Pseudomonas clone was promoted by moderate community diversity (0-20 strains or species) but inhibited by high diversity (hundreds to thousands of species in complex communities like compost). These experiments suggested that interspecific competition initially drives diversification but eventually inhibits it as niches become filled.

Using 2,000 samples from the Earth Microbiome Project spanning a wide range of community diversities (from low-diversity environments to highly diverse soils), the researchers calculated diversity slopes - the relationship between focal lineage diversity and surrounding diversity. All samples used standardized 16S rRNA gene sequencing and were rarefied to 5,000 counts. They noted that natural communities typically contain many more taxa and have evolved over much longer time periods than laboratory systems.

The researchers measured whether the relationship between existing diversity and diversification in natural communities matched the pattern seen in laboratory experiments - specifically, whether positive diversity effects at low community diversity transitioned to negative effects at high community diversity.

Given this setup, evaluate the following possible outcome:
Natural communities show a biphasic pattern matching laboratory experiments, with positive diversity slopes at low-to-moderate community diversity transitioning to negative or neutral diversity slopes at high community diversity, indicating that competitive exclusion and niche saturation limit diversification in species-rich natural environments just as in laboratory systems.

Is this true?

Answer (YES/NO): YES